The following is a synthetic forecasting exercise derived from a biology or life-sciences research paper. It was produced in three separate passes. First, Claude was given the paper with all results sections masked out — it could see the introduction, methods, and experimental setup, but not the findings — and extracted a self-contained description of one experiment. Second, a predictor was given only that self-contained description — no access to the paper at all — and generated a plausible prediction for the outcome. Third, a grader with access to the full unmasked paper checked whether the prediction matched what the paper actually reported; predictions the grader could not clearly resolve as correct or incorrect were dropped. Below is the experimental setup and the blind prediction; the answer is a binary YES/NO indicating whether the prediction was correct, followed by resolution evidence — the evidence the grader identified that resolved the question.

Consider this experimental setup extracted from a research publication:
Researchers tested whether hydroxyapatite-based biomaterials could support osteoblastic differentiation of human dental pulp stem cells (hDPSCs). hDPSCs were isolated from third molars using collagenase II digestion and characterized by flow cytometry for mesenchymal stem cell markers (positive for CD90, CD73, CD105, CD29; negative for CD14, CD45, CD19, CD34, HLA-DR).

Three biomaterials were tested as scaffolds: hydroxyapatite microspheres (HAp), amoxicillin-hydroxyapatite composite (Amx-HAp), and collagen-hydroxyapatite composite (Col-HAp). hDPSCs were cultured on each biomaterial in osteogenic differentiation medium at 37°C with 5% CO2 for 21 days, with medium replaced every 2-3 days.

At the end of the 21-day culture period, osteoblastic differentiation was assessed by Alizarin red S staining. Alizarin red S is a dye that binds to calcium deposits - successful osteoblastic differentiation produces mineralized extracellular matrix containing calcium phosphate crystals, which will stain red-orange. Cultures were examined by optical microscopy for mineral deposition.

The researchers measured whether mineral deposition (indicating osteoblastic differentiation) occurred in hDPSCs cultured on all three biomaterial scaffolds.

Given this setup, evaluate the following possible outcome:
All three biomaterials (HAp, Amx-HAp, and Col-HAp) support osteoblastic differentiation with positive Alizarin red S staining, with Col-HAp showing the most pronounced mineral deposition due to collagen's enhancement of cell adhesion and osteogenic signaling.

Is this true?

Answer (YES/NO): NO